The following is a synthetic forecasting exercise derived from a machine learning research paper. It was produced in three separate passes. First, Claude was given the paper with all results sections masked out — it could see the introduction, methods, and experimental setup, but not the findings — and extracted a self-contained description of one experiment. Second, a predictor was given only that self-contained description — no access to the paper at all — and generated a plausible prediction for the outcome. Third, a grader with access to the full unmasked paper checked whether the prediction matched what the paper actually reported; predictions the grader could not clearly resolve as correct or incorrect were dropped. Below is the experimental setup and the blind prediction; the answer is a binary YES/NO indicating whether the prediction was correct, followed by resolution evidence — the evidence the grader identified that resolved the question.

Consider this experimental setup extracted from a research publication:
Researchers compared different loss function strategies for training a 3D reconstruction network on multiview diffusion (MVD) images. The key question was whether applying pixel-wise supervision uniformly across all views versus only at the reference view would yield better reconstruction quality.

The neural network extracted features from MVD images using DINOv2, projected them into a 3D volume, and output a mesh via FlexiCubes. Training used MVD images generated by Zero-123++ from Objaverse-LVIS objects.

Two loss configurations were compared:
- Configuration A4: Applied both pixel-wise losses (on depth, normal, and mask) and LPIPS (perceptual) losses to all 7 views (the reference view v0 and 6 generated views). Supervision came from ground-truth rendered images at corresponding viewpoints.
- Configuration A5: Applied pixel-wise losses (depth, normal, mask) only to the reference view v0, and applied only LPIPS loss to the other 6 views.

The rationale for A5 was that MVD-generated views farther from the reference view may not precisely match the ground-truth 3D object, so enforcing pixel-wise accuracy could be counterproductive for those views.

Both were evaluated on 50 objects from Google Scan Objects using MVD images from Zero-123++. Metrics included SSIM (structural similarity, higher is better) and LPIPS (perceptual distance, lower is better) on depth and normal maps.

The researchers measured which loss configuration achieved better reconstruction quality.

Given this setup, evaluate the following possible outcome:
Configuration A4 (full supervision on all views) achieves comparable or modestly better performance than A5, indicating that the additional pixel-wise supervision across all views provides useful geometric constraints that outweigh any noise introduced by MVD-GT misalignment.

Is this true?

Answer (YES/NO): NO